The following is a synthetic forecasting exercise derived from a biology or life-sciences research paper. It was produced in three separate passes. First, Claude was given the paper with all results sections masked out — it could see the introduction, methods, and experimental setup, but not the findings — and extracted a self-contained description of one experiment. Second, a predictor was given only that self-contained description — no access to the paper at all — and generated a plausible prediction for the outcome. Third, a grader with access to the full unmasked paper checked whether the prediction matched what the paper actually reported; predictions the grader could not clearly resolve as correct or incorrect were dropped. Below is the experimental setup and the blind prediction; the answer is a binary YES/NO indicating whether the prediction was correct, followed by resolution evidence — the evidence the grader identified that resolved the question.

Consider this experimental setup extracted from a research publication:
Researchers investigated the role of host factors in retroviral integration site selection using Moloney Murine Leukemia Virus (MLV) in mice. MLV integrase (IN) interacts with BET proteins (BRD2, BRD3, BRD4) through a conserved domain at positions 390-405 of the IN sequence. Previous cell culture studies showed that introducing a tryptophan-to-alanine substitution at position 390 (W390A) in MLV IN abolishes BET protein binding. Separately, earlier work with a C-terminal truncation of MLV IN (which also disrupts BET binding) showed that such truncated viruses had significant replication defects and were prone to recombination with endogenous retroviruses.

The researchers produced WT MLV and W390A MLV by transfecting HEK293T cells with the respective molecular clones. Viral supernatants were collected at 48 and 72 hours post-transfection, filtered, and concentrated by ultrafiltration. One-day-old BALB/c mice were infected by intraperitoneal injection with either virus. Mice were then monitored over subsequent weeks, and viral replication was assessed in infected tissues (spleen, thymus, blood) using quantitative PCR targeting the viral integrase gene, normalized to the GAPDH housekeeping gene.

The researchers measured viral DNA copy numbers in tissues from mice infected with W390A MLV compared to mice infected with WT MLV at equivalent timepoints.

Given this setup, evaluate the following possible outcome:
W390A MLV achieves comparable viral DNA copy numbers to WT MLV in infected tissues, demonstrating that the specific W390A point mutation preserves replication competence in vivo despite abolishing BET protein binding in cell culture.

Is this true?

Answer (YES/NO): YES